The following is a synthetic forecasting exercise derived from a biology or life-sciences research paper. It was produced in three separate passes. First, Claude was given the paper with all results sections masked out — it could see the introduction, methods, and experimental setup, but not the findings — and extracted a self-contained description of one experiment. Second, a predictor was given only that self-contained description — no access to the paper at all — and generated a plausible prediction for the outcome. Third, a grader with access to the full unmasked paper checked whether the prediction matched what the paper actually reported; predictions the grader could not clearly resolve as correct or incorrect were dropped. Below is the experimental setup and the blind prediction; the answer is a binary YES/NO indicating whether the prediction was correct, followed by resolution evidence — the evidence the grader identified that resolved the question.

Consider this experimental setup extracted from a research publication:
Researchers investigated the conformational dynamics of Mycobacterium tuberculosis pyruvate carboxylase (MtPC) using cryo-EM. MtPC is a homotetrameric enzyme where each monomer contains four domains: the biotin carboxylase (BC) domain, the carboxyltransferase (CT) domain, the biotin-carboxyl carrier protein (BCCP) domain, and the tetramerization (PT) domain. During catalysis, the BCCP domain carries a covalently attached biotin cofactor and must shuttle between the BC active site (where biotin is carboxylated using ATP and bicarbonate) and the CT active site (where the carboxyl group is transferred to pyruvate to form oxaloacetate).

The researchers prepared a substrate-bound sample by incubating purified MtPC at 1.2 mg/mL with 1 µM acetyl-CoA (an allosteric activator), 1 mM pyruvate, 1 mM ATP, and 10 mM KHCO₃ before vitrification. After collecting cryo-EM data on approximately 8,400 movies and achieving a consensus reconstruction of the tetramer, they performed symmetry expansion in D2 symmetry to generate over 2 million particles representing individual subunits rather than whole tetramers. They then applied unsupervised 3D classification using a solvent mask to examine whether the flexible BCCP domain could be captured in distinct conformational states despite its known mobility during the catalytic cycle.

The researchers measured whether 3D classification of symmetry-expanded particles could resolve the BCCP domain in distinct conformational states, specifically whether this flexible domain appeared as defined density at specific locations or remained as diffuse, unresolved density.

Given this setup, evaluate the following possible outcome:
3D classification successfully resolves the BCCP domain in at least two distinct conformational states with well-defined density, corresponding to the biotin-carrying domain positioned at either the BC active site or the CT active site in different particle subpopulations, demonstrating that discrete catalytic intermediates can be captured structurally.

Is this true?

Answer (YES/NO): YES